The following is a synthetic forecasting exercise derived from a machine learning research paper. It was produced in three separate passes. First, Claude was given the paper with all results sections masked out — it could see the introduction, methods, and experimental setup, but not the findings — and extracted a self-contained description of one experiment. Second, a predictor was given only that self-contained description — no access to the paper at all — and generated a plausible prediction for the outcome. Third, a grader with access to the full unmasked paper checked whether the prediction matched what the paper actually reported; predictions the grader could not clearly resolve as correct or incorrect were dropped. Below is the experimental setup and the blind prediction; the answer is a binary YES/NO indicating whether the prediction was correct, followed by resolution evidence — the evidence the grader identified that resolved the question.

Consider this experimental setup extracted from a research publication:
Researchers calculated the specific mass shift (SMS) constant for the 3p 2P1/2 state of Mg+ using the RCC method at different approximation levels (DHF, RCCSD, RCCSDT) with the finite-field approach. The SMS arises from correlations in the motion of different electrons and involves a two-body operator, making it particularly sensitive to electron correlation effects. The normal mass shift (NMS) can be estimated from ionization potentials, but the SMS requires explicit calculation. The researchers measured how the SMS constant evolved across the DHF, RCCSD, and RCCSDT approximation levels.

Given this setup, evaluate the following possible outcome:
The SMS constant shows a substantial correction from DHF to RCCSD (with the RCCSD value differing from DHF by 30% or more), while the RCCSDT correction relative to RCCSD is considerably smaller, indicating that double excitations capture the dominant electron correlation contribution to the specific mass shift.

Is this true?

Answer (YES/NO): YES